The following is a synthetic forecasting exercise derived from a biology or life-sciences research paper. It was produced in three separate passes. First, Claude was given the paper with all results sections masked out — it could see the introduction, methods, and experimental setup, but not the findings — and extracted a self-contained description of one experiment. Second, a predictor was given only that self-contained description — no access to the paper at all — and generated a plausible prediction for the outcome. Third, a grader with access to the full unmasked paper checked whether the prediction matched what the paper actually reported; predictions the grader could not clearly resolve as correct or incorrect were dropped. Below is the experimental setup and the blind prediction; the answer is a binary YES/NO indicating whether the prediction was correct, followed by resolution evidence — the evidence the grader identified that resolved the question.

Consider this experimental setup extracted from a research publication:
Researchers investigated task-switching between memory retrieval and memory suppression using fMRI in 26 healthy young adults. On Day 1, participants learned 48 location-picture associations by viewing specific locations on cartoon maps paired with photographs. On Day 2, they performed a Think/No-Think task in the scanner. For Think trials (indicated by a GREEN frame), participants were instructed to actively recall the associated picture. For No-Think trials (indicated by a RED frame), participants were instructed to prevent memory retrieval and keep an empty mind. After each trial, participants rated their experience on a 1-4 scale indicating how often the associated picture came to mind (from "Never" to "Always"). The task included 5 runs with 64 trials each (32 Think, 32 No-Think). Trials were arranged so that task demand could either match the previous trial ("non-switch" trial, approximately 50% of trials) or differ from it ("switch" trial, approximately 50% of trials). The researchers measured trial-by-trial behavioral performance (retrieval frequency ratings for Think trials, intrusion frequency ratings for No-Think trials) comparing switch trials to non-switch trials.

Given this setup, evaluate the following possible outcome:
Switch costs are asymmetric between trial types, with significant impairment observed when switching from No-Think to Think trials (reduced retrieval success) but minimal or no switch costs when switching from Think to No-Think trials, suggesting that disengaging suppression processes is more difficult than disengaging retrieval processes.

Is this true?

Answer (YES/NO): NO